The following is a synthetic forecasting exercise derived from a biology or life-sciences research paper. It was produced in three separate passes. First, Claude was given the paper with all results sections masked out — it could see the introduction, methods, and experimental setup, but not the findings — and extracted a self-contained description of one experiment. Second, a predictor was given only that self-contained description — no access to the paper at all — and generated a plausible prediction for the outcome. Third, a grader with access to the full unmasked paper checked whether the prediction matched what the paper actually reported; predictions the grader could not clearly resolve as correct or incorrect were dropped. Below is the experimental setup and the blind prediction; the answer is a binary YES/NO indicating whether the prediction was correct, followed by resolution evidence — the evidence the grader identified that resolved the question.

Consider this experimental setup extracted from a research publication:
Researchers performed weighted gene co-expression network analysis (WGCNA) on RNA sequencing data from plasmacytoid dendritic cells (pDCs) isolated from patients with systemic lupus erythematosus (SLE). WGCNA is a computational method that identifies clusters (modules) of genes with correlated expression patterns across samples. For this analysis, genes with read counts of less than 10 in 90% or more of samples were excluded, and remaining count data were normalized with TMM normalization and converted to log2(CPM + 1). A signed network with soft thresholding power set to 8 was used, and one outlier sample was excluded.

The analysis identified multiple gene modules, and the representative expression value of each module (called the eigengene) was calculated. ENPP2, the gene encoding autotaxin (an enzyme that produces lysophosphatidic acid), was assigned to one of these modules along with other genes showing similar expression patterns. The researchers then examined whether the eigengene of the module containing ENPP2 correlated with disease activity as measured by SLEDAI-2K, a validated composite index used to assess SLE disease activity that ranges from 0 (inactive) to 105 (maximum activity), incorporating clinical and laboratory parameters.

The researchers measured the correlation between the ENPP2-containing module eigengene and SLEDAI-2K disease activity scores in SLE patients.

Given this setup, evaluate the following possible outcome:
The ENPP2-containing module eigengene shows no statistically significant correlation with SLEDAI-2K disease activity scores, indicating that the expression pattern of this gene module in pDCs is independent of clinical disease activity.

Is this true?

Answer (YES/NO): NO